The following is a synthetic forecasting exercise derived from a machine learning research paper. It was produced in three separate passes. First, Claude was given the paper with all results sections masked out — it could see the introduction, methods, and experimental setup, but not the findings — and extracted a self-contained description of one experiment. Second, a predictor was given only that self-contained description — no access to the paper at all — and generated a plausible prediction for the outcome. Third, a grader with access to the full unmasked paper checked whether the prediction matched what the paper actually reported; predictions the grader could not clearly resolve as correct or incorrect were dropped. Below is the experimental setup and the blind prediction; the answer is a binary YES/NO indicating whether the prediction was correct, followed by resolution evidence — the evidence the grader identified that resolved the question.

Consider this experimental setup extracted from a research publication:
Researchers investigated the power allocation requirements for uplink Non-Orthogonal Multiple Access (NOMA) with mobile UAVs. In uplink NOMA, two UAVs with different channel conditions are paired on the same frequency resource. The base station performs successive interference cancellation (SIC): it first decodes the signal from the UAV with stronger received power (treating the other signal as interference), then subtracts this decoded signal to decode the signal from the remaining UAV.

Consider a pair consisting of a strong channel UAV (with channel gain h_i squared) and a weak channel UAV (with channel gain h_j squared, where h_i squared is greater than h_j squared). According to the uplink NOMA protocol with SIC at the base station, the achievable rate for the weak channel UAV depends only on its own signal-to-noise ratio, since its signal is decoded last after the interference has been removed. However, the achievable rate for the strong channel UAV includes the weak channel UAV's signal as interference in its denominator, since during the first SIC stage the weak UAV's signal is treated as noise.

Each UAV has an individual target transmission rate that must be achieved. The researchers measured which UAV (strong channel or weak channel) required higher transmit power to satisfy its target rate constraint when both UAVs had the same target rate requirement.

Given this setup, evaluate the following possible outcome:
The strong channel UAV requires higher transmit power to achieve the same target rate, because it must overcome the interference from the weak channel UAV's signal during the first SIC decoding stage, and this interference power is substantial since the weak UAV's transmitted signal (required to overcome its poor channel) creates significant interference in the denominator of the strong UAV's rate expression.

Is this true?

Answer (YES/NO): YES